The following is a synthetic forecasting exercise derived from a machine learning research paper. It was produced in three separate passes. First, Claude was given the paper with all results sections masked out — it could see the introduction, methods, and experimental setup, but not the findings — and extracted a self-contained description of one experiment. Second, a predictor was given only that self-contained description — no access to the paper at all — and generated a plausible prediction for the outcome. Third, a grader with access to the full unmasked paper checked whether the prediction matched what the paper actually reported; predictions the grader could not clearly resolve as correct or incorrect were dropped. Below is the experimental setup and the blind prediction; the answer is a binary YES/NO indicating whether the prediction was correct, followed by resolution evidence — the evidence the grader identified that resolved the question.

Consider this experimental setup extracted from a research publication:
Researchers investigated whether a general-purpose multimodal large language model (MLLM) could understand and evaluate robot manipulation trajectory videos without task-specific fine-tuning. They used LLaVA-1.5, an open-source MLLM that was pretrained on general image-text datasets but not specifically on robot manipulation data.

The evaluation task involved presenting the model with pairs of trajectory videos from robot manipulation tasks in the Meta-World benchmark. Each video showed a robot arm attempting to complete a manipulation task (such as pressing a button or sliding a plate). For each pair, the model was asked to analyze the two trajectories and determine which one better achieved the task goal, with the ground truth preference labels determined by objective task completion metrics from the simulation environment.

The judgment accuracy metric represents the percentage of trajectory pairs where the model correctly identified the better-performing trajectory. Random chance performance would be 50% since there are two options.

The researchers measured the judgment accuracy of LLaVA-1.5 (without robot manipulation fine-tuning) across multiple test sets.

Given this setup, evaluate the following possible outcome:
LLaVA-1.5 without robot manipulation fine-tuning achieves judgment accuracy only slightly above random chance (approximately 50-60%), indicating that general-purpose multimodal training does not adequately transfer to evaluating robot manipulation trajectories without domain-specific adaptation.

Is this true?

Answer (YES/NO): NO